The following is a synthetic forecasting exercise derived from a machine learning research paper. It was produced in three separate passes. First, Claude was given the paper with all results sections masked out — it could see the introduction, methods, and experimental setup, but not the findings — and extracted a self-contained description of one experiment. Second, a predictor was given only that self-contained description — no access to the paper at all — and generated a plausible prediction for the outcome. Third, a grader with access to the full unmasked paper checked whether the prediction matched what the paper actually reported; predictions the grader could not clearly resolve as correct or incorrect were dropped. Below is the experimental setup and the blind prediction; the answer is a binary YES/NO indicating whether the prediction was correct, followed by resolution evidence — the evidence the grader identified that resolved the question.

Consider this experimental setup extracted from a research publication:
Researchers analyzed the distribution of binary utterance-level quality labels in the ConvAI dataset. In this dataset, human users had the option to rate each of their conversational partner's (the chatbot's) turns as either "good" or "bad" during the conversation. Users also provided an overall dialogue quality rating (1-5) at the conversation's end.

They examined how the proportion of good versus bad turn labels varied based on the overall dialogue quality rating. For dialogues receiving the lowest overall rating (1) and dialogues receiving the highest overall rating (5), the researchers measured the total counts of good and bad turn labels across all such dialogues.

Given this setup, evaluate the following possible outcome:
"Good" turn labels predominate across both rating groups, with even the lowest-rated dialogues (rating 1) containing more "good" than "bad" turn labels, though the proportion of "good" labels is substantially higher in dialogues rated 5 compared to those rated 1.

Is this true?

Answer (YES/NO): NO